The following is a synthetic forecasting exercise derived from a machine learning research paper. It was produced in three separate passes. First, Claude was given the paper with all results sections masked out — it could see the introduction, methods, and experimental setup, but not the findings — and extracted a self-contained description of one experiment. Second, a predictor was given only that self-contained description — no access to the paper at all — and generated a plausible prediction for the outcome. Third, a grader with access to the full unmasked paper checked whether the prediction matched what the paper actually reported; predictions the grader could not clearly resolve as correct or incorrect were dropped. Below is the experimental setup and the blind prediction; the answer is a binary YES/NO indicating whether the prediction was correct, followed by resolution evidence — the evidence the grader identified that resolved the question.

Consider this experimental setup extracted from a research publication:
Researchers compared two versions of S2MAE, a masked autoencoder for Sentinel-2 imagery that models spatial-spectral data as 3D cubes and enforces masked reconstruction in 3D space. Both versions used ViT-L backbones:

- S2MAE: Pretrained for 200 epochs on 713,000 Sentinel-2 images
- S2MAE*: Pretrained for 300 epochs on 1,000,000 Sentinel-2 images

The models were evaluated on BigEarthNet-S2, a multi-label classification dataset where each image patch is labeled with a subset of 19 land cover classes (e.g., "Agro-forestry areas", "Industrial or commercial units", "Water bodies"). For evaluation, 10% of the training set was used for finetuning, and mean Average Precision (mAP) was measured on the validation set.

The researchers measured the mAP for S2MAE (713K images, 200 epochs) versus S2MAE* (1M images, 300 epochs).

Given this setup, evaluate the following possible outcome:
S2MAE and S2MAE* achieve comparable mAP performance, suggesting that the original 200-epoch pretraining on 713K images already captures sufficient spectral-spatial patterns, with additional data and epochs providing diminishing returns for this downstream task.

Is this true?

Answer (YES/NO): NO